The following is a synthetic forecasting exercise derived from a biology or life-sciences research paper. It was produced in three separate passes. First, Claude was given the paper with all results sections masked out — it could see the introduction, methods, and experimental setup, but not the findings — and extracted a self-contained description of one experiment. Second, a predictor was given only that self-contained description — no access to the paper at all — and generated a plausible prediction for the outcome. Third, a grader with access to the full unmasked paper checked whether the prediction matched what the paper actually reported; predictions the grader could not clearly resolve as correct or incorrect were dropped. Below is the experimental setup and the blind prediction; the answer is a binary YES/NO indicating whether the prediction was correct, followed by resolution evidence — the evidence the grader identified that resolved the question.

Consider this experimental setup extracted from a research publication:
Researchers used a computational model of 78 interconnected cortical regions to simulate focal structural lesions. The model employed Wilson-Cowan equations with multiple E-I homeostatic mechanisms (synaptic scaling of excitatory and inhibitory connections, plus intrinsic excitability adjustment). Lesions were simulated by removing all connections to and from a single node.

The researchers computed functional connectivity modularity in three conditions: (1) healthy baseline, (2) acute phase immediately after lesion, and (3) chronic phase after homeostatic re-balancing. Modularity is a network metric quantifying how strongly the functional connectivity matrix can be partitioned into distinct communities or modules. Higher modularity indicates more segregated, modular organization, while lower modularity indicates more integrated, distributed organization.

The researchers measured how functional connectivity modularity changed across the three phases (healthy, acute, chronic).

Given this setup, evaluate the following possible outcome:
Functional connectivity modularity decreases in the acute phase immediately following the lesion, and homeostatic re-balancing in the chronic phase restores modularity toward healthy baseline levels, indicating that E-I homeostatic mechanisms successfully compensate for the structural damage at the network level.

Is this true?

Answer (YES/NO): YES